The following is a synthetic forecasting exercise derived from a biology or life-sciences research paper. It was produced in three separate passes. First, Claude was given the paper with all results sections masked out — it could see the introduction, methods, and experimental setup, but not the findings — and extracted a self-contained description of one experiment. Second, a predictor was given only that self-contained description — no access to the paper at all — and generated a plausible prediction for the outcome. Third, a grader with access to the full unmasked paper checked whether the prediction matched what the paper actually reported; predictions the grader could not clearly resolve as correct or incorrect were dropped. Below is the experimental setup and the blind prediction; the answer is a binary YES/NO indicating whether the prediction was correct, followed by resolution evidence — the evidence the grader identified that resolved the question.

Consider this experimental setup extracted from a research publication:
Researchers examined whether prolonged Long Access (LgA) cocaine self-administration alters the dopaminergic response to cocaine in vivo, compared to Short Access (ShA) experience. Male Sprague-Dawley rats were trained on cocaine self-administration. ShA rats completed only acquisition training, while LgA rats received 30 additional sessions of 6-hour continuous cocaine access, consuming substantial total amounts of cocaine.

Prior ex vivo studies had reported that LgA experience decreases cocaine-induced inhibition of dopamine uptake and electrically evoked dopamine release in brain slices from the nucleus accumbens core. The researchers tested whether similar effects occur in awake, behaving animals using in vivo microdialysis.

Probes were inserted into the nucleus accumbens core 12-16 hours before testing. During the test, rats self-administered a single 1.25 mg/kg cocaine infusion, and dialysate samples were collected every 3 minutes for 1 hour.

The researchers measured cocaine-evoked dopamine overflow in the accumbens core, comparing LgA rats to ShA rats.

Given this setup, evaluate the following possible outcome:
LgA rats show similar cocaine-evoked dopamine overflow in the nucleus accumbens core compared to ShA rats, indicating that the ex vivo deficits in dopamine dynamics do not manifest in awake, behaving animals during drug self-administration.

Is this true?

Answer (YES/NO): YES